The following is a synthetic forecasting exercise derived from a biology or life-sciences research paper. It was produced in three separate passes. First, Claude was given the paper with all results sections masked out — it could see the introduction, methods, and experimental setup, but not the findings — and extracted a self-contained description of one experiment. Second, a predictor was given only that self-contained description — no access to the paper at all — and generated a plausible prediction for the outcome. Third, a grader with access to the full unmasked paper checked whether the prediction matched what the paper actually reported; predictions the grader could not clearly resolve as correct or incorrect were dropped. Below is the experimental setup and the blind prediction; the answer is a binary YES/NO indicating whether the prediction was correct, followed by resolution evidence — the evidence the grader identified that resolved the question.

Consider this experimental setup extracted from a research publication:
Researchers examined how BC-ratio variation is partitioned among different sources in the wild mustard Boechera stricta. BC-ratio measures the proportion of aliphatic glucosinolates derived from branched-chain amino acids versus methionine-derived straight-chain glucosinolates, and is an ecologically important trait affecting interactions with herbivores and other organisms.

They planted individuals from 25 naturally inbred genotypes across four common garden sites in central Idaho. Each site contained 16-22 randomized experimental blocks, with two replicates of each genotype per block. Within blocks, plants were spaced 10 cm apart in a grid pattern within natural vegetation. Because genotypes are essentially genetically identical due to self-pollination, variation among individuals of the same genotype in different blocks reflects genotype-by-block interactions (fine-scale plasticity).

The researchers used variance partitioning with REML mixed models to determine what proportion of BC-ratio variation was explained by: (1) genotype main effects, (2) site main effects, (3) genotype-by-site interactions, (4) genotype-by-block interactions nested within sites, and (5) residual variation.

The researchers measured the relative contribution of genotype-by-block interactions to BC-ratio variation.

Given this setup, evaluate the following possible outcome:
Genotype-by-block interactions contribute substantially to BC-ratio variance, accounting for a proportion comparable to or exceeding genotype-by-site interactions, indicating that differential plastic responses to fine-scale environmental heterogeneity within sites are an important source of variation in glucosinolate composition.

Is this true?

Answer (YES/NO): YES